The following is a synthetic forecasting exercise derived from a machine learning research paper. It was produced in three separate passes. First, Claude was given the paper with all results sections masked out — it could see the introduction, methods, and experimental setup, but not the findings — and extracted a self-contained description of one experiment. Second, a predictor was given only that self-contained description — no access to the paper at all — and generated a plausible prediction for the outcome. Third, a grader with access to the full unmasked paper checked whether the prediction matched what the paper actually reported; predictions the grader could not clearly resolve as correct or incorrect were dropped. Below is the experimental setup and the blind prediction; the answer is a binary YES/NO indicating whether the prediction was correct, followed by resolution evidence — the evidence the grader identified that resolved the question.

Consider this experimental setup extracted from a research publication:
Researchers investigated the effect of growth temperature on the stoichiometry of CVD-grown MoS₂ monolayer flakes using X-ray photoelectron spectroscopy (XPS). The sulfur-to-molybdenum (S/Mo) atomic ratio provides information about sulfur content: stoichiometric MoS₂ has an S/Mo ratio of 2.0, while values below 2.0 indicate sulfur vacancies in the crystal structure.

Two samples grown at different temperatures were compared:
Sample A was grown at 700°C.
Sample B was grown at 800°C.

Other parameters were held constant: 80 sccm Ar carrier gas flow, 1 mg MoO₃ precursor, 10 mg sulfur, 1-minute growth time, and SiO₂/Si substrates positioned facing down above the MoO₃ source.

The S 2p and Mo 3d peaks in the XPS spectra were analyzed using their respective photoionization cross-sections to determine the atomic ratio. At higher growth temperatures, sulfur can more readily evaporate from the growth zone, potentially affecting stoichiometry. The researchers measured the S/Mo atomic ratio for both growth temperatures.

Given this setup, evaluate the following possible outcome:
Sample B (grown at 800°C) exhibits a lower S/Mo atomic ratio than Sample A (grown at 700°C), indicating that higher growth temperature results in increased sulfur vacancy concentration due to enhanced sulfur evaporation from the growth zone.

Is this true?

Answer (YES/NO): NO